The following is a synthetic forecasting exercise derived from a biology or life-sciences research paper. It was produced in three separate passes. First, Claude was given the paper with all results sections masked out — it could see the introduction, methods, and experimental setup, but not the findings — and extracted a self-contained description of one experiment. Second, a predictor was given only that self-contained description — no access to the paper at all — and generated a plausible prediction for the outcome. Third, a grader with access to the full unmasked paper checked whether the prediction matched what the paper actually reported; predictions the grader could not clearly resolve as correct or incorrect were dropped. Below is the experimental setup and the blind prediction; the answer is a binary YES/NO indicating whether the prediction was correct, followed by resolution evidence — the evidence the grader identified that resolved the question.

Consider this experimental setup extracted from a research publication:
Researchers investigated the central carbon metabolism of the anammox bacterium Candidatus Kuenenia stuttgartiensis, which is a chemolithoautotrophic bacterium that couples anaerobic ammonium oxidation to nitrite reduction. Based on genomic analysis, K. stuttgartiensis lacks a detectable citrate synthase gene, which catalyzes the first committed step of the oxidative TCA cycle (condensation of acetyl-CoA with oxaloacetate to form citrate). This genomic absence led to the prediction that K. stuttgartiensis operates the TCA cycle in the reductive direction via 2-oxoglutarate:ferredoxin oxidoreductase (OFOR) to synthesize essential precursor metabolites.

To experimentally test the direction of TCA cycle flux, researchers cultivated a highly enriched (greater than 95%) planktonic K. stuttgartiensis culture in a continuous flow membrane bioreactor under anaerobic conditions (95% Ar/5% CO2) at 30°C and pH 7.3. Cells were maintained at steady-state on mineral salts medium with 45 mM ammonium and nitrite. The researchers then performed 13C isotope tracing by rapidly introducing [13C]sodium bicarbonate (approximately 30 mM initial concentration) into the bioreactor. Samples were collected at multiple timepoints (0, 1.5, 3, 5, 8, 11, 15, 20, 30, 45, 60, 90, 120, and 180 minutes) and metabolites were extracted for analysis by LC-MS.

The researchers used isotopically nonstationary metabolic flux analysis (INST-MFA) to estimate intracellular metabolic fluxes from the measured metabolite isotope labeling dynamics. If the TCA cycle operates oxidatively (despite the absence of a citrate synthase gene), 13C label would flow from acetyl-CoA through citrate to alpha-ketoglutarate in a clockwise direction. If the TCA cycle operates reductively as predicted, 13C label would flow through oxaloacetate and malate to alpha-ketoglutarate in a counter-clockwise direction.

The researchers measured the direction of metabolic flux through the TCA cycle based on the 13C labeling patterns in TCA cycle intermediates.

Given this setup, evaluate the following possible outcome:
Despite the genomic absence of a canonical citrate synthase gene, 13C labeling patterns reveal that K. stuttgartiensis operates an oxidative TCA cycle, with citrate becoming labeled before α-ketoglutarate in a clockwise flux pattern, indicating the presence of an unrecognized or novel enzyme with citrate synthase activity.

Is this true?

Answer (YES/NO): YES